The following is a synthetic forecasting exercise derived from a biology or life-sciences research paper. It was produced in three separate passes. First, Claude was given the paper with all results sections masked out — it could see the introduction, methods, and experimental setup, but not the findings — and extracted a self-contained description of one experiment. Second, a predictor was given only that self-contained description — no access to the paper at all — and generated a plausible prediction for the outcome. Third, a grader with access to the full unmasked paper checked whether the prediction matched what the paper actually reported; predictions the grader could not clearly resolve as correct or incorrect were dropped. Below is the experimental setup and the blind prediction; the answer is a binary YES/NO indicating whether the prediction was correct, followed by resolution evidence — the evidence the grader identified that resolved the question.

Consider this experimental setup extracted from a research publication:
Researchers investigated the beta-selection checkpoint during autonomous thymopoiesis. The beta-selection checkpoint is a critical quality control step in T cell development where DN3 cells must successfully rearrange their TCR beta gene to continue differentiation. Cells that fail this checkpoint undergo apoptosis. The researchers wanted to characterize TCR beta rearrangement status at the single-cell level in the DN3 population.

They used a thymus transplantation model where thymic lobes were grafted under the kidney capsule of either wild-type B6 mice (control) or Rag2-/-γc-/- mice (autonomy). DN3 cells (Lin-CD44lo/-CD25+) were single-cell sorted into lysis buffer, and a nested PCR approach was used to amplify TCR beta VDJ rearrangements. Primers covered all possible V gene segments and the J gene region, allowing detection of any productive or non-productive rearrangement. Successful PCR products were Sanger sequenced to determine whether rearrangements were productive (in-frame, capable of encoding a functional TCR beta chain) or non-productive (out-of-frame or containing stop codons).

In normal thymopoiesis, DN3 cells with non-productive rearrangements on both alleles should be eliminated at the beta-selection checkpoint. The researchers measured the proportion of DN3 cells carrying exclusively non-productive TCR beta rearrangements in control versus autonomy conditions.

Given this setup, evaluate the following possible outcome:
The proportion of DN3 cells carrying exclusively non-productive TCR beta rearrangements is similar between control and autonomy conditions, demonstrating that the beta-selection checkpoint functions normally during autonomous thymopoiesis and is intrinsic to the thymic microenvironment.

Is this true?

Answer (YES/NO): NO